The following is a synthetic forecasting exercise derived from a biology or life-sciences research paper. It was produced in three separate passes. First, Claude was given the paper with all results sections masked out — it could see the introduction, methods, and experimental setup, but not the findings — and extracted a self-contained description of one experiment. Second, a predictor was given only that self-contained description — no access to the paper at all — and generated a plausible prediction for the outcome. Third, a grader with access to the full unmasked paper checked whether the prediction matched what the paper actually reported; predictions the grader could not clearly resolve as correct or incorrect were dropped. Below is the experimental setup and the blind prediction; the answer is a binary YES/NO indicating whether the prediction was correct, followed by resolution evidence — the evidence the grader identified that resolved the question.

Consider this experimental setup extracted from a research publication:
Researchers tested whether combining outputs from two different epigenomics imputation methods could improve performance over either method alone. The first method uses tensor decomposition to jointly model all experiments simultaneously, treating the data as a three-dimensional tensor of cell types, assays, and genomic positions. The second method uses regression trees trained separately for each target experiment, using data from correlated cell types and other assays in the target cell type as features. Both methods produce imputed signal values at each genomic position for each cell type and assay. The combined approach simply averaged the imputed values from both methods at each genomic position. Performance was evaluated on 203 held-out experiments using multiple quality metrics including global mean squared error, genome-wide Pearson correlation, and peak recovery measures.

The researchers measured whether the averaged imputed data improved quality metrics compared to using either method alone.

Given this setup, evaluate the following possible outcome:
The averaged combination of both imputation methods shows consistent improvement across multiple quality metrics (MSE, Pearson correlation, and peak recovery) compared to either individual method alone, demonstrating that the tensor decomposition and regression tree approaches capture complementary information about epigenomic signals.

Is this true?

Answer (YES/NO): NO